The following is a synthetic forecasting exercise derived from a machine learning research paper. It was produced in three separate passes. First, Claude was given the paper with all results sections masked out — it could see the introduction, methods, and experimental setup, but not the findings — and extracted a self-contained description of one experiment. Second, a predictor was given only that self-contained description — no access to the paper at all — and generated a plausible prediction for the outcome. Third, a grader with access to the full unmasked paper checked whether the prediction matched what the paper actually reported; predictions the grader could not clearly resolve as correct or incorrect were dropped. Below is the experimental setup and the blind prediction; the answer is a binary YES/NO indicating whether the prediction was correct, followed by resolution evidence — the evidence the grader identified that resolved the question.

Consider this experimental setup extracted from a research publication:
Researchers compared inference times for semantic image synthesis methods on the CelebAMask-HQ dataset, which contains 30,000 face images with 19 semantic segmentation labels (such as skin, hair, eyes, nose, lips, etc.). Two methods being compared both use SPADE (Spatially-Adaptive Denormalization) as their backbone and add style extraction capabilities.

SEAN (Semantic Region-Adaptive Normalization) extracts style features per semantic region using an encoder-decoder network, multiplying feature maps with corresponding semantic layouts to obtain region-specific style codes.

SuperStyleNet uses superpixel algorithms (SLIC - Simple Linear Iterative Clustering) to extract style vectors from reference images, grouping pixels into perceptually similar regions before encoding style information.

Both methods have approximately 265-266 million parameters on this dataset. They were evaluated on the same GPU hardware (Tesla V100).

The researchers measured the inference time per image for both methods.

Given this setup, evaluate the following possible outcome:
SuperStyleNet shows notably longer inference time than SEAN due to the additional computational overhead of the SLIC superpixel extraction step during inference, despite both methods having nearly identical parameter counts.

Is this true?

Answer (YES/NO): YES